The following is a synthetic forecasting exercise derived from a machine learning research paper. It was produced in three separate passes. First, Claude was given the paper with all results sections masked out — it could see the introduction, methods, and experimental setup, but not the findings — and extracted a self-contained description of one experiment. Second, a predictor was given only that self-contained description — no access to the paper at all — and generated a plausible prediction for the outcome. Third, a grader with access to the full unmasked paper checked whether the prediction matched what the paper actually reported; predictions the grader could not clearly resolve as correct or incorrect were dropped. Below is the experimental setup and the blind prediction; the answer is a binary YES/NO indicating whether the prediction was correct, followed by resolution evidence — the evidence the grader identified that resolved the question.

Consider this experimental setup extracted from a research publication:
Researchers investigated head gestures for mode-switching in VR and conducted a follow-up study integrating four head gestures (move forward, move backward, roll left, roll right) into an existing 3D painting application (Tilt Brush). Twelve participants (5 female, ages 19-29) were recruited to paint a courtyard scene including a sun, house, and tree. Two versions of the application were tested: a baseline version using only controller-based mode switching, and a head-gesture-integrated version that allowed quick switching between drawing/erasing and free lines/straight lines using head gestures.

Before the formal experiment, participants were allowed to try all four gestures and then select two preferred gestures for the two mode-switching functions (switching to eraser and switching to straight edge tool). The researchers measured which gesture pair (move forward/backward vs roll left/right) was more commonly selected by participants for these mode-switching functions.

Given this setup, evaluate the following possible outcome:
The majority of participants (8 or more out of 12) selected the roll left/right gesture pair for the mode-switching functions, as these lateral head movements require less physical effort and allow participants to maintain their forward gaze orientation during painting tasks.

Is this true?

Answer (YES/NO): NO